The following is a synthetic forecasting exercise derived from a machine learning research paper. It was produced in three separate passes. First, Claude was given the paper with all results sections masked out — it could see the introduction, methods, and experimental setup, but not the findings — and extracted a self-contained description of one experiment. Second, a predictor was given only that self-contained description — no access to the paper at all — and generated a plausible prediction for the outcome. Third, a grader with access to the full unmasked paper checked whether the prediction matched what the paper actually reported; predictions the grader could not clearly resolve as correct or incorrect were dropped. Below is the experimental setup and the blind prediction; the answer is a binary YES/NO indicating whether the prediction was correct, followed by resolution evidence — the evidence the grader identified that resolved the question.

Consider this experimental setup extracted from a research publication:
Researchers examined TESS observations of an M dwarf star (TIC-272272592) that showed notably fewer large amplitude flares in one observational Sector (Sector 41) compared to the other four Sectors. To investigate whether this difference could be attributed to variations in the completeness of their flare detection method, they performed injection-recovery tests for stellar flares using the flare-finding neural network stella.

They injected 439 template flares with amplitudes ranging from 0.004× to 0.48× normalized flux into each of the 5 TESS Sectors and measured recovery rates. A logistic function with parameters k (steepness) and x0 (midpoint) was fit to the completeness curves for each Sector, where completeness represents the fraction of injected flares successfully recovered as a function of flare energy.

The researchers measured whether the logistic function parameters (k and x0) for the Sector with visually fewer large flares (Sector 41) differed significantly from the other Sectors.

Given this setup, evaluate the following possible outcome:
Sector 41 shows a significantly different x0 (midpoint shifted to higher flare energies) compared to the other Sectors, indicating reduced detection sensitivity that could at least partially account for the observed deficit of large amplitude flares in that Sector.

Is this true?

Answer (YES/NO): NO